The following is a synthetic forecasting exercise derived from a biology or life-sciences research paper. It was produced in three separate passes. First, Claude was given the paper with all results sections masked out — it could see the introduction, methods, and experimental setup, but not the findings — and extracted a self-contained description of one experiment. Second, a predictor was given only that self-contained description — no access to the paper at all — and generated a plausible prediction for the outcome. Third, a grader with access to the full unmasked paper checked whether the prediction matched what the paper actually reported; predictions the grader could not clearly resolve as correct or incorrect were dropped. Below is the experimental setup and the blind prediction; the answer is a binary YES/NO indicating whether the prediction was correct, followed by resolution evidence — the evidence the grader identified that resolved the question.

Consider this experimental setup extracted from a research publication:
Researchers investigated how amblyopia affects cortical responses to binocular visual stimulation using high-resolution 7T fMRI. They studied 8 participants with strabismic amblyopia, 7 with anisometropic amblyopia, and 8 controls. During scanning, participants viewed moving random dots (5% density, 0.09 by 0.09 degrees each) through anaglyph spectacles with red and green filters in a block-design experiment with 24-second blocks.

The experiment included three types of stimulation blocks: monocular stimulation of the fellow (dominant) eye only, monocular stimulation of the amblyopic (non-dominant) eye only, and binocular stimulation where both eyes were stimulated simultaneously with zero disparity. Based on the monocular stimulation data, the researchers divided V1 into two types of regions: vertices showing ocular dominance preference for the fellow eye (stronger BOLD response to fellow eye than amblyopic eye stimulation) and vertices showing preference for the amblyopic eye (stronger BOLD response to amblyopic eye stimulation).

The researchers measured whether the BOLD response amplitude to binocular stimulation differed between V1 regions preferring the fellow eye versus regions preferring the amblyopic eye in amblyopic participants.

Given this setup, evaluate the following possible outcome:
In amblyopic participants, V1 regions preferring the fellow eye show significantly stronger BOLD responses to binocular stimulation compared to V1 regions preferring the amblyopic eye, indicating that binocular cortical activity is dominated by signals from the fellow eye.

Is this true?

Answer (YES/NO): YES